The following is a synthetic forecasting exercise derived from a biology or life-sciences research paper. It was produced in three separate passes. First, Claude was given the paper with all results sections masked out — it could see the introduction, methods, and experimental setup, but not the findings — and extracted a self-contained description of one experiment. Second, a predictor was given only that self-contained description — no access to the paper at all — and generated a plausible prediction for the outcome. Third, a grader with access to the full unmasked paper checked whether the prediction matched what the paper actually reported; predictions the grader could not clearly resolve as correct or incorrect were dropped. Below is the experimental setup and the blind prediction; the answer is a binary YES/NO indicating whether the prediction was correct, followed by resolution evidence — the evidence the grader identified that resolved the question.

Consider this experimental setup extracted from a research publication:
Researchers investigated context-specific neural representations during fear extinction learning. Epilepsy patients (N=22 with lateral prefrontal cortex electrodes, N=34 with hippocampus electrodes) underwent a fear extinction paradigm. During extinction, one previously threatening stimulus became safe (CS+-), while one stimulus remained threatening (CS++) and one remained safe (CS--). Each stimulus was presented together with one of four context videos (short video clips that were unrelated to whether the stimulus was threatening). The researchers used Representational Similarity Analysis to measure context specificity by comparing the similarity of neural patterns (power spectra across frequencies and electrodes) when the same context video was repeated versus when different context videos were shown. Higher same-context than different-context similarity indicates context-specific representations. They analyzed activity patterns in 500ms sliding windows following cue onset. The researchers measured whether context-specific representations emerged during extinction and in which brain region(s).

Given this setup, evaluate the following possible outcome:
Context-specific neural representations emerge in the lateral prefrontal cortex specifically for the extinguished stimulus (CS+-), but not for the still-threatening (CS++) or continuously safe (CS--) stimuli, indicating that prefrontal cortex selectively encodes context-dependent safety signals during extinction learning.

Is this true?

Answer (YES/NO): NO